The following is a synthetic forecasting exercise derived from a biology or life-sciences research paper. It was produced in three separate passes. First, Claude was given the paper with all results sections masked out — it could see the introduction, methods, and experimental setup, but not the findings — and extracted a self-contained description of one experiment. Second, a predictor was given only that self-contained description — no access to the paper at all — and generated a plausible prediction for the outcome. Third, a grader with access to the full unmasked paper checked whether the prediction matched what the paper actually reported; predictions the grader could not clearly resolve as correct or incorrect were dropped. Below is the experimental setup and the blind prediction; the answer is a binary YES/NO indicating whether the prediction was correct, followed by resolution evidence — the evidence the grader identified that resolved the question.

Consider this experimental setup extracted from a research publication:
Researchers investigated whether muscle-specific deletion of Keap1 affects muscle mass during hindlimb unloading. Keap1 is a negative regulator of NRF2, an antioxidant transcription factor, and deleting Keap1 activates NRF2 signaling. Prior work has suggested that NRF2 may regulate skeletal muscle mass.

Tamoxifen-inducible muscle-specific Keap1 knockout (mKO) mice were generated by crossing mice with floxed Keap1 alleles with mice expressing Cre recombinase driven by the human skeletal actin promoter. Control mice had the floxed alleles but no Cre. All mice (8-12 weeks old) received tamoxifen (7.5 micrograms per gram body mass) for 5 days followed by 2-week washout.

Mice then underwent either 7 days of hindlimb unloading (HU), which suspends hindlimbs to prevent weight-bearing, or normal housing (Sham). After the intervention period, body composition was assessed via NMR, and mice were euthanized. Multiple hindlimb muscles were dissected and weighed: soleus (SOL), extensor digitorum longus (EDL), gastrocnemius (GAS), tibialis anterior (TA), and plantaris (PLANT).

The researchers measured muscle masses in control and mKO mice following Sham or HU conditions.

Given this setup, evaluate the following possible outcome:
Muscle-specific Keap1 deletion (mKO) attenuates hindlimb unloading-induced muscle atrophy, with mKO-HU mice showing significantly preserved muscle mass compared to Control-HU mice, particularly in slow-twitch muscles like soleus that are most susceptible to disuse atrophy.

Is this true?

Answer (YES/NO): NO